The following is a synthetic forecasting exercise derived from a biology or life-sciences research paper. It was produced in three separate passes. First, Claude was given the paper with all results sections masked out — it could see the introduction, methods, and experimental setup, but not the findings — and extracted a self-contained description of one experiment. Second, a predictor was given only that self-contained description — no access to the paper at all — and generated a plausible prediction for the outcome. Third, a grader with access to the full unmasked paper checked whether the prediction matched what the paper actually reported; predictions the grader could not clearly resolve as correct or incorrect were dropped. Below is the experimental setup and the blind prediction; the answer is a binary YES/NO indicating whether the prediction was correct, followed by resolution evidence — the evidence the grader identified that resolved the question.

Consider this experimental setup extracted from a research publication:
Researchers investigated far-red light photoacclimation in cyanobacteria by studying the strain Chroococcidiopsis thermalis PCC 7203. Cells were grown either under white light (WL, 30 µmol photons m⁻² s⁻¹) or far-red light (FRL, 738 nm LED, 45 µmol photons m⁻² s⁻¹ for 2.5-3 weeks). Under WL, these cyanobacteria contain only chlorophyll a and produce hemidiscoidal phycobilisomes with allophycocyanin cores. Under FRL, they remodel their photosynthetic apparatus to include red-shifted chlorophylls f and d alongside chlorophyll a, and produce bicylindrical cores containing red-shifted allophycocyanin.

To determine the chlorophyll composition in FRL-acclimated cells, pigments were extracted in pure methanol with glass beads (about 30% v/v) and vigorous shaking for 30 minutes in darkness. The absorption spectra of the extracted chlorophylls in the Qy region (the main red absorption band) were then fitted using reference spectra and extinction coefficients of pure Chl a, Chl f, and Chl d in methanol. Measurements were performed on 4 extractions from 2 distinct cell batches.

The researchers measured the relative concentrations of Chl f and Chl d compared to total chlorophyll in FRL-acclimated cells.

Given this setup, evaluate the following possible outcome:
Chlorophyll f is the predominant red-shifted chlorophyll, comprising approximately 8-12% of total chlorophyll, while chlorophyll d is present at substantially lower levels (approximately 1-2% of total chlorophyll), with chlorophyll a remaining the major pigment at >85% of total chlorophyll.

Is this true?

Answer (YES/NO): NO